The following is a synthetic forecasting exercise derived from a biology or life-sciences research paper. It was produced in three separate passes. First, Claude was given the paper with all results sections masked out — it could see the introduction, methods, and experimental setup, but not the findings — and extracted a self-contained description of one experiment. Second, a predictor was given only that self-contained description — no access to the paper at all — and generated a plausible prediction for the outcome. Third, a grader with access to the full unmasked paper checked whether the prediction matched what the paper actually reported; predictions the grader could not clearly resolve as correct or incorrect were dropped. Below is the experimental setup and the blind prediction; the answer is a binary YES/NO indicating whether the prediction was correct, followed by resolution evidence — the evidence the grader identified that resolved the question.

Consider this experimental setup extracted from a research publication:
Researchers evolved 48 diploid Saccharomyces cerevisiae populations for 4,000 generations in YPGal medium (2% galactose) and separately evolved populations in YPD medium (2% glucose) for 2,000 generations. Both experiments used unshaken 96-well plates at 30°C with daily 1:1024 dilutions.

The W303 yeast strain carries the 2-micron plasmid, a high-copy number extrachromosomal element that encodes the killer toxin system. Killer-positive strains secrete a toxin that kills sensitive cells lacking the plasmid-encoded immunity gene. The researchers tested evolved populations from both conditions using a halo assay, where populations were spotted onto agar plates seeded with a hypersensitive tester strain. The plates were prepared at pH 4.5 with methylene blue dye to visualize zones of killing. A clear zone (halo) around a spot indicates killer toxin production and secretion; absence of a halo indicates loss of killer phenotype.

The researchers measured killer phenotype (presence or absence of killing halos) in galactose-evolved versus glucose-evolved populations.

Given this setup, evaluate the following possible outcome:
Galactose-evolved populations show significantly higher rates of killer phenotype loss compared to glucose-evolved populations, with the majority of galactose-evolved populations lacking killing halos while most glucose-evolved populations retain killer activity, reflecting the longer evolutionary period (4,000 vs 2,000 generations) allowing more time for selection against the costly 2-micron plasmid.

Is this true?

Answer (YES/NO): NO